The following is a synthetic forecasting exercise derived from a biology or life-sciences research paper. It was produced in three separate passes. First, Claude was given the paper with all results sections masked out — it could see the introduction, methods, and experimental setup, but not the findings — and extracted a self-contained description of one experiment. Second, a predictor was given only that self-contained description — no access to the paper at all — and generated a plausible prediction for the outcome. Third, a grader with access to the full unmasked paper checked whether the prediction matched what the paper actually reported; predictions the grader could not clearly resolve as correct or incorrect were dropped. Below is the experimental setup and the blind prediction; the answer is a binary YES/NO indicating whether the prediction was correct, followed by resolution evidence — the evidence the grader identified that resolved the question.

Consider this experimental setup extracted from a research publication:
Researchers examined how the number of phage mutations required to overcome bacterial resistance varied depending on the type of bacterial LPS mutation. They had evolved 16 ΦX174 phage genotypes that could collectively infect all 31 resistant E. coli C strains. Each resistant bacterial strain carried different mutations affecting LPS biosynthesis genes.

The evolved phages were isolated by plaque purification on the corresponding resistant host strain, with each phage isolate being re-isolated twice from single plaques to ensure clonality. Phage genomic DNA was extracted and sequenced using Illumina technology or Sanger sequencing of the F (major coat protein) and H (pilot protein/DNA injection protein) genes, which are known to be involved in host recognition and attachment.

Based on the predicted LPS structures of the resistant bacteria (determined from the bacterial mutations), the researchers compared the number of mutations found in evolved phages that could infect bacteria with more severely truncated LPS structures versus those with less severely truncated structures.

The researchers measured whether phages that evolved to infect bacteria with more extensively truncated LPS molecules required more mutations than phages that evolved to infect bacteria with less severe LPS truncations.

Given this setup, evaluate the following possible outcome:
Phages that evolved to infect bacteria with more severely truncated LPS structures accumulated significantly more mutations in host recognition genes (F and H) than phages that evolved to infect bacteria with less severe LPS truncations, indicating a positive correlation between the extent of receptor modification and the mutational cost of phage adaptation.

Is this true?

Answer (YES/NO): NO